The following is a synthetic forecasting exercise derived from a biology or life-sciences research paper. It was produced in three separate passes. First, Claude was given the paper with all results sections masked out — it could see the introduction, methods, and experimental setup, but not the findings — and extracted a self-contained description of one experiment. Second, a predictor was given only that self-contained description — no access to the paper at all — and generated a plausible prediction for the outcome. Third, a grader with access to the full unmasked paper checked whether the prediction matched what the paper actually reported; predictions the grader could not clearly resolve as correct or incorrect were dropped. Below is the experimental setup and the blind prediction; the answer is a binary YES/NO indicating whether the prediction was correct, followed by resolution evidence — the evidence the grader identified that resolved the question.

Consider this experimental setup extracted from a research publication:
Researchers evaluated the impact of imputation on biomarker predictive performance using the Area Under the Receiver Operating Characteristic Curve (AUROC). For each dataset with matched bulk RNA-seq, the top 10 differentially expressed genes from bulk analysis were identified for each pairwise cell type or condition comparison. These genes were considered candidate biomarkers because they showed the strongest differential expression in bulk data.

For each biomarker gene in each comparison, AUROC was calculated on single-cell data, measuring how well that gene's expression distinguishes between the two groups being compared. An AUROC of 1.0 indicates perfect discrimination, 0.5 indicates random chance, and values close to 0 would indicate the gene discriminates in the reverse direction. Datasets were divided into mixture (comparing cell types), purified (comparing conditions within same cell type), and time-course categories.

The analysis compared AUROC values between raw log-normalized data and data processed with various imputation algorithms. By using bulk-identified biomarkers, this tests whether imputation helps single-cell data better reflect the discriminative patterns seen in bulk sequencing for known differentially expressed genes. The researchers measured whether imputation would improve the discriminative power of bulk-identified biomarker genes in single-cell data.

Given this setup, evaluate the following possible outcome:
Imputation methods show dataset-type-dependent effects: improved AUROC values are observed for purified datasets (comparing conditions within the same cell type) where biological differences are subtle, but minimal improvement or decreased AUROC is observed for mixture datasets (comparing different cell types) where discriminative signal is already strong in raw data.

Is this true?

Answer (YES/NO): NO